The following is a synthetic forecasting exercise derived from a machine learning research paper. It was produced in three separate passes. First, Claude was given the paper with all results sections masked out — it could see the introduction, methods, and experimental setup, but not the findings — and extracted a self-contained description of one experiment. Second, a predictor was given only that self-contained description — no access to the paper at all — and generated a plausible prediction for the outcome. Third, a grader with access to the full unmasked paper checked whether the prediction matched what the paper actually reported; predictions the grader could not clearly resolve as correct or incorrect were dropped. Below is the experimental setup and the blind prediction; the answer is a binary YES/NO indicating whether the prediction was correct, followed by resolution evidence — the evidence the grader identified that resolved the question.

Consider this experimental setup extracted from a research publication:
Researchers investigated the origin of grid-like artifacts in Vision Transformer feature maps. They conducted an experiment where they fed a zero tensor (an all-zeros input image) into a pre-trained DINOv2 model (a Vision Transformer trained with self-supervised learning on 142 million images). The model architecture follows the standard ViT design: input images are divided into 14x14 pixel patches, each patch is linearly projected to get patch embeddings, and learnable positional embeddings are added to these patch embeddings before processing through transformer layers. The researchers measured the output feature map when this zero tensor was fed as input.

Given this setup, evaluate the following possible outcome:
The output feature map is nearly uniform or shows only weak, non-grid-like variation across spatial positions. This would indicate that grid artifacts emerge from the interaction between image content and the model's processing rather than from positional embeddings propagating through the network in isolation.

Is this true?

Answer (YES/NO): NO